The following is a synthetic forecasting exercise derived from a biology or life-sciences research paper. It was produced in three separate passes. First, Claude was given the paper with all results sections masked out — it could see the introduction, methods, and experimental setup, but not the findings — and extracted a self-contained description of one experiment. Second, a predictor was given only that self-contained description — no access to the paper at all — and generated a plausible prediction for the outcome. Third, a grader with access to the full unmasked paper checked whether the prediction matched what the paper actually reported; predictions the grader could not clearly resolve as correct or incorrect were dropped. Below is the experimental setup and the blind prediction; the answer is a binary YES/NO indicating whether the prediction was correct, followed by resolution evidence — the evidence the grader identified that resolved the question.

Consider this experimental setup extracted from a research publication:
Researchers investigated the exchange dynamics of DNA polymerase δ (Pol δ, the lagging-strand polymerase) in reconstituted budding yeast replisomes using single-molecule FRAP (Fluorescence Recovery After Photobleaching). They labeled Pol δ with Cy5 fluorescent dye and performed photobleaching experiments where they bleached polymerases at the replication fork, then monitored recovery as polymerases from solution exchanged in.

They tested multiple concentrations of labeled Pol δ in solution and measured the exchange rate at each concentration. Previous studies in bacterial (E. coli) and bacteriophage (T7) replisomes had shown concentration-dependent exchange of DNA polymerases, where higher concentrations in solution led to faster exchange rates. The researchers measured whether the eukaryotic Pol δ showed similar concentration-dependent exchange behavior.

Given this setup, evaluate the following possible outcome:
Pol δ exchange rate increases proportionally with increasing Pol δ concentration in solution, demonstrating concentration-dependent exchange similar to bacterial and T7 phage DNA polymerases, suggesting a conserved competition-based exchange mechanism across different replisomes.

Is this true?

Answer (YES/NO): NO